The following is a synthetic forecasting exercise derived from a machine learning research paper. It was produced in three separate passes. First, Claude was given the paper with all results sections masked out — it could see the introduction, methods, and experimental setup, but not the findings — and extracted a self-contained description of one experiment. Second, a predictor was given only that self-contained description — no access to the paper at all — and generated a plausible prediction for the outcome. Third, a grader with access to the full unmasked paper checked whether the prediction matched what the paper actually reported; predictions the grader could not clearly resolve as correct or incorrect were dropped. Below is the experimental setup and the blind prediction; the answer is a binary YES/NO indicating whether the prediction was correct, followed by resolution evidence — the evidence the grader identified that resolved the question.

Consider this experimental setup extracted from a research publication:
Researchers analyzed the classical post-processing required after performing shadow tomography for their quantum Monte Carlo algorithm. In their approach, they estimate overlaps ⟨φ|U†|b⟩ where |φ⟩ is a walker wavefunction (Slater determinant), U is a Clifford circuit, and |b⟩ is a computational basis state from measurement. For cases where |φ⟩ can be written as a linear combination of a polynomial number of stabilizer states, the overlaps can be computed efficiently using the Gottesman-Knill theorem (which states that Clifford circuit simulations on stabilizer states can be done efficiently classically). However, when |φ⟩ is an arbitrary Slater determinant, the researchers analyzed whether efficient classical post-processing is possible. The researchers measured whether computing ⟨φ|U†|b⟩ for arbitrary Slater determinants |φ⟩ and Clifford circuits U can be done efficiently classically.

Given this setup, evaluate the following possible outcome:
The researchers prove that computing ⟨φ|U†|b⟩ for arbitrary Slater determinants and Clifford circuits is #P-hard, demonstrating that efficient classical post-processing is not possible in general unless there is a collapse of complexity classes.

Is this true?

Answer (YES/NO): NO